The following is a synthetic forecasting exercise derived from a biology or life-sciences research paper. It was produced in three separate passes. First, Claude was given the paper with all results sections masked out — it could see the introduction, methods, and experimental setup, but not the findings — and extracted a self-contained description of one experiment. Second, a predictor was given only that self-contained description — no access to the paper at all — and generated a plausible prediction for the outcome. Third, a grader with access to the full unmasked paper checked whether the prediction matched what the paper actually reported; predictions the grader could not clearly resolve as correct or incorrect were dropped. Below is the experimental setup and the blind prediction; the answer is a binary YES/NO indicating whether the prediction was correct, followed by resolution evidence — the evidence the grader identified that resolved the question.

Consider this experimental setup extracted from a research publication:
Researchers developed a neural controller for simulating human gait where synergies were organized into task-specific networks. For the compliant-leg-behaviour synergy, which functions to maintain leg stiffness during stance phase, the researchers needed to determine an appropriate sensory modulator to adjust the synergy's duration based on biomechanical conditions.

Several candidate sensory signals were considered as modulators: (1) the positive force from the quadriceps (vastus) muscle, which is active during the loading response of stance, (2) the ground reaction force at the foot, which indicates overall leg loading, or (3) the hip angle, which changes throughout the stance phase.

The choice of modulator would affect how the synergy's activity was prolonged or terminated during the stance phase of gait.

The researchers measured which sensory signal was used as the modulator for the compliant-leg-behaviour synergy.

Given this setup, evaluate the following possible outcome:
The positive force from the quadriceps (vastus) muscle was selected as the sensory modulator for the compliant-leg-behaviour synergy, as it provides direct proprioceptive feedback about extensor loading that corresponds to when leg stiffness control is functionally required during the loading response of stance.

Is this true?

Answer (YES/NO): YES